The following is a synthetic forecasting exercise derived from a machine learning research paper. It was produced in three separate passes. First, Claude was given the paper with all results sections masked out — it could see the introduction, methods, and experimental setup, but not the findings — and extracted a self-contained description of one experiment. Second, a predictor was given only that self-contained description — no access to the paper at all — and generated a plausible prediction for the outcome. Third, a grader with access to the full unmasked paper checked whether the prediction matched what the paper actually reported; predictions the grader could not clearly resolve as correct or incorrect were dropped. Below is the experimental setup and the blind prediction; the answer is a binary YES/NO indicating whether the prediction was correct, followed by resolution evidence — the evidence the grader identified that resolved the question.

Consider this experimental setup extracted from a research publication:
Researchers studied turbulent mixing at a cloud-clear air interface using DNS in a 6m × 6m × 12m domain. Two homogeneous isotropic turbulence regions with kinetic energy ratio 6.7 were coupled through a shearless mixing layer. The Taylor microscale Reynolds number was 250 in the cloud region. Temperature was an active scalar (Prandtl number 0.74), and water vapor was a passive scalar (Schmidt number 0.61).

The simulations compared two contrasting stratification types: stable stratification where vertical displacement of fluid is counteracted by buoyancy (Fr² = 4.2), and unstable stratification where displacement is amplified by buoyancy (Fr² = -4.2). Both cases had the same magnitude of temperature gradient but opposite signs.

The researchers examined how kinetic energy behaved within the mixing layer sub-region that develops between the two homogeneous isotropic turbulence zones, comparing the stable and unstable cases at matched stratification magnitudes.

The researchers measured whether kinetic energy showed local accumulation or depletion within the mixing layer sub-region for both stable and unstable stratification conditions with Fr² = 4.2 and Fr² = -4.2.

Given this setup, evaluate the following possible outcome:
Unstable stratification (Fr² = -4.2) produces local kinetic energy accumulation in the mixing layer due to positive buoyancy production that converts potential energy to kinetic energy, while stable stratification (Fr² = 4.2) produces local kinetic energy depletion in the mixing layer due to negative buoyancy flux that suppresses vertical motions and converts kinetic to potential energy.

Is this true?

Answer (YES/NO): YES